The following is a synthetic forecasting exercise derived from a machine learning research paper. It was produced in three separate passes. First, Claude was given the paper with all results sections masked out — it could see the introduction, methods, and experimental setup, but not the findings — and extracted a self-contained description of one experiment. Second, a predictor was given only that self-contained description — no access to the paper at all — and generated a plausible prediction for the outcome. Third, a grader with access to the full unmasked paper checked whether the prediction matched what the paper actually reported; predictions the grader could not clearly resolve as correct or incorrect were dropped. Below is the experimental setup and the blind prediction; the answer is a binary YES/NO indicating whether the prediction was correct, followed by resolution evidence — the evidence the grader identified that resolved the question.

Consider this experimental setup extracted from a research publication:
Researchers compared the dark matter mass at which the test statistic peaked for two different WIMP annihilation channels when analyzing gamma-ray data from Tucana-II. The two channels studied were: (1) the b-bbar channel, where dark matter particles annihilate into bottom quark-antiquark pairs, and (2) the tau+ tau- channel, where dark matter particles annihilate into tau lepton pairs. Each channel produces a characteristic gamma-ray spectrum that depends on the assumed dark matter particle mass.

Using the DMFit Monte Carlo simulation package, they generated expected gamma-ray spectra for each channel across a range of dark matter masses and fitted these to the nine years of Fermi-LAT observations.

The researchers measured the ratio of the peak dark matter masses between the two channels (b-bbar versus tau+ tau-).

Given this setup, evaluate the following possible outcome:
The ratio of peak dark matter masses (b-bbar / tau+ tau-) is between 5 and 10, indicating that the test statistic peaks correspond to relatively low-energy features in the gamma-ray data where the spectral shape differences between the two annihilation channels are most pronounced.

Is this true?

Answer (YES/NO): NO